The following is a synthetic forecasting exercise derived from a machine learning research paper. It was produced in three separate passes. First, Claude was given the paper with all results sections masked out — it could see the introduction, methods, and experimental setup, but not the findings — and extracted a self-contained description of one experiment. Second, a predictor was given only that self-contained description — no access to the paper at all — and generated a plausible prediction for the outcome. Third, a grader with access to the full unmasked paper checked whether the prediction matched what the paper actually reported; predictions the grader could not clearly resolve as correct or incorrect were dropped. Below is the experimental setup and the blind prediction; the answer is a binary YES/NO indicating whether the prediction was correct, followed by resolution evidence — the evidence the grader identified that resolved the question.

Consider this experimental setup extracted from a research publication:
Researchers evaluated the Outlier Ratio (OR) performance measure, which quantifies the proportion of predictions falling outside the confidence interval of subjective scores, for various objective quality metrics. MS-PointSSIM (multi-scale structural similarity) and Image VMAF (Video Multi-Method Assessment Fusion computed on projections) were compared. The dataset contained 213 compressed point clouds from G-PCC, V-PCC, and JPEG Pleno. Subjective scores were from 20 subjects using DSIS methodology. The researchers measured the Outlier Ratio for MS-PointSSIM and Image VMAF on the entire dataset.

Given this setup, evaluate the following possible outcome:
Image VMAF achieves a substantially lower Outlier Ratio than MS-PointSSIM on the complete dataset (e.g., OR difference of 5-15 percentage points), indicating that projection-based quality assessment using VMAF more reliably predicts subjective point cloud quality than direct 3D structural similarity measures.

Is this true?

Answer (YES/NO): NO